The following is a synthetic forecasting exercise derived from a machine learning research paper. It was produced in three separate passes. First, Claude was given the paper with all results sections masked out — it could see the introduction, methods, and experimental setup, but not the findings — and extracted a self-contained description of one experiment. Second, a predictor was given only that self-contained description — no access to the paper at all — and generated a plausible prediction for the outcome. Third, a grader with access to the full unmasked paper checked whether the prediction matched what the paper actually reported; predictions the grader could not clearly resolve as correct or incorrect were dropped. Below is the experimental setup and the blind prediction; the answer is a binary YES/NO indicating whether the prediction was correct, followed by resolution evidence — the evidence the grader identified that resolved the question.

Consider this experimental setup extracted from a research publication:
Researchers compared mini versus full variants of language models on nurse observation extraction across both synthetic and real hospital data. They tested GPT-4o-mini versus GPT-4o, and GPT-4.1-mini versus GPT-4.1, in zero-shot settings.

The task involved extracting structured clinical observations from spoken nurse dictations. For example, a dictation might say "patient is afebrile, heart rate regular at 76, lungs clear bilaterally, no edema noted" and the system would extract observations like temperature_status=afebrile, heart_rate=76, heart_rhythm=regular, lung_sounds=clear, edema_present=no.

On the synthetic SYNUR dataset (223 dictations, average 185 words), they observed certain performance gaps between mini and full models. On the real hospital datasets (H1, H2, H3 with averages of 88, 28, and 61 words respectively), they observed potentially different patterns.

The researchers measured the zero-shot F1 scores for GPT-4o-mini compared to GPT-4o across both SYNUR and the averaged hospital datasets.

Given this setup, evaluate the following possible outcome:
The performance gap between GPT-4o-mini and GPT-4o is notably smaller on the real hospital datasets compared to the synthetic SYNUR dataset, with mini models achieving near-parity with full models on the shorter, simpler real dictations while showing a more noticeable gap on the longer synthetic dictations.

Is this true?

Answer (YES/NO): YES